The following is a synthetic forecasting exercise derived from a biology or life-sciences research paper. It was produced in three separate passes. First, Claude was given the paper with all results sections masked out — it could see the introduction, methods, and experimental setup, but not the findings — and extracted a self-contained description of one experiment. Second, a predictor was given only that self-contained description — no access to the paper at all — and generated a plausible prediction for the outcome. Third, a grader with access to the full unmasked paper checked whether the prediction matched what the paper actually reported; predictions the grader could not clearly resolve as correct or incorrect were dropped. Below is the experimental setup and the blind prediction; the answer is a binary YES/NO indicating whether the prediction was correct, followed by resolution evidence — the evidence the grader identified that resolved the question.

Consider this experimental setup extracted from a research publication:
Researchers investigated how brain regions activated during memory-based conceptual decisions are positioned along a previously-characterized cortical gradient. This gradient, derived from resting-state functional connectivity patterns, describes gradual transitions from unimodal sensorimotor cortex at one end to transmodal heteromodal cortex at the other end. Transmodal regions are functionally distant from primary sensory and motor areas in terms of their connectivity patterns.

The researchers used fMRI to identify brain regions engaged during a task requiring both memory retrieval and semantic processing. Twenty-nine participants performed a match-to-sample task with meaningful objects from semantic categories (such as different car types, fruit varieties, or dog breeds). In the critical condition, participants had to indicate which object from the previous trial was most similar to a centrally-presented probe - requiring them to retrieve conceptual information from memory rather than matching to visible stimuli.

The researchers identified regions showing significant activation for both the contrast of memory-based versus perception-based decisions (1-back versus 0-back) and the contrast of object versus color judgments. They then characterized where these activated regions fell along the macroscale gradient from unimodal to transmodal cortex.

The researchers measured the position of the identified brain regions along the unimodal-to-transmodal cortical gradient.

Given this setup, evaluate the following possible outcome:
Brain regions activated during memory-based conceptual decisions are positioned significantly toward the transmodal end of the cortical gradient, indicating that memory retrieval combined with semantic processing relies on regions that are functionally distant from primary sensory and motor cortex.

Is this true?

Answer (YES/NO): YES